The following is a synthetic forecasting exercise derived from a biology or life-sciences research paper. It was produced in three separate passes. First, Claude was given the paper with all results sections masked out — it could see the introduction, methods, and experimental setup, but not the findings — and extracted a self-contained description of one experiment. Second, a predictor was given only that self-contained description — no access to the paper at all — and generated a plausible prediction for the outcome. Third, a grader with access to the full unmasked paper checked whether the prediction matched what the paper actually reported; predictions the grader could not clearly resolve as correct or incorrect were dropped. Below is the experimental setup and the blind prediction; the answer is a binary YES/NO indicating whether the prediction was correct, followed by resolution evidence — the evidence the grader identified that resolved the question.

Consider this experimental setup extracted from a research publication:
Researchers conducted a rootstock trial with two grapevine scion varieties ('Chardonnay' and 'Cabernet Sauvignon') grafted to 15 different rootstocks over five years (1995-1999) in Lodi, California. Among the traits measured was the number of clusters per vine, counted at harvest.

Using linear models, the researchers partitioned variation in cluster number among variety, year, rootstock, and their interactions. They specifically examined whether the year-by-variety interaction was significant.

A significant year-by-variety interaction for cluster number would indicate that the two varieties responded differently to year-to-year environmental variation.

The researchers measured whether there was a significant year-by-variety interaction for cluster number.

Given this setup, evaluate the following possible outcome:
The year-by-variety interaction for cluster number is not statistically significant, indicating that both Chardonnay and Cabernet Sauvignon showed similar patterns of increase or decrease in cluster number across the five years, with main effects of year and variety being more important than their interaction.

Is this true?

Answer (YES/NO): NO